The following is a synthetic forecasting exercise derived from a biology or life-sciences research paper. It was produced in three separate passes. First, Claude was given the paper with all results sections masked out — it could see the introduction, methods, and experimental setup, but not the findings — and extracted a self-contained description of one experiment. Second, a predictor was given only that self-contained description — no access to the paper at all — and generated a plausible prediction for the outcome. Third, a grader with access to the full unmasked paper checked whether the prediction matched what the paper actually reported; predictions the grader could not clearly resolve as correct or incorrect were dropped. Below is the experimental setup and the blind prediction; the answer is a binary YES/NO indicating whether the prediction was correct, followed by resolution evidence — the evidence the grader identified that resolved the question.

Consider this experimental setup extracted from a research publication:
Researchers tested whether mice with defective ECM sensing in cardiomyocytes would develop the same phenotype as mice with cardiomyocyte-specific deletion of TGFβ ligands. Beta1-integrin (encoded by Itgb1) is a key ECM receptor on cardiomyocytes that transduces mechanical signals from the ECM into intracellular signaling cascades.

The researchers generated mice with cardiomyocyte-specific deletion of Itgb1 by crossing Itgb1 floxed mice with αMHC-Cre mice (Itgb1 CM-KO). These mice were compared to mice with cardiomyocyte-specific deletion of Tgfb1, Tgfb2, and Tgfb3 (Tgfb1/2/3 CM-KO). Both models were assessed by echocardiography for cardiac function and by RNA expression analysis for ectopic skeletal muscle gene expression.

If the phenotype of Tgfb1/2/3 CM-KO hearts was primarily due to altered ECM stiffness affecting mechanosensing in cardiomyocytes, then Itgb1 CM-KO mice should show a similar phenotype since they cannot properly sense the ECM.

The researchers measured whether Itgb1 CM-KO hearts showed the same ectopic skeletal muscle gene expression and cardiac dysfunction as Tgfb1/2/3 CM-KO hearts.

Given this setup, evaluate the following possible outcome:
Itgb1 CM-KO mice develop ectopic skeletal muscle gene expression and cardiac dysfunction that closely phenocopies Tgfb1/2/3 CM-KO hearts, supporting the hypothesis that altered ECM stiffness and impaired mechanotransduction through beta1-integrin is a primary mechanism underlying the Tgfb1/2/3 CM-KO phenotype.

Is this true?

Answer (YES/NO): NO